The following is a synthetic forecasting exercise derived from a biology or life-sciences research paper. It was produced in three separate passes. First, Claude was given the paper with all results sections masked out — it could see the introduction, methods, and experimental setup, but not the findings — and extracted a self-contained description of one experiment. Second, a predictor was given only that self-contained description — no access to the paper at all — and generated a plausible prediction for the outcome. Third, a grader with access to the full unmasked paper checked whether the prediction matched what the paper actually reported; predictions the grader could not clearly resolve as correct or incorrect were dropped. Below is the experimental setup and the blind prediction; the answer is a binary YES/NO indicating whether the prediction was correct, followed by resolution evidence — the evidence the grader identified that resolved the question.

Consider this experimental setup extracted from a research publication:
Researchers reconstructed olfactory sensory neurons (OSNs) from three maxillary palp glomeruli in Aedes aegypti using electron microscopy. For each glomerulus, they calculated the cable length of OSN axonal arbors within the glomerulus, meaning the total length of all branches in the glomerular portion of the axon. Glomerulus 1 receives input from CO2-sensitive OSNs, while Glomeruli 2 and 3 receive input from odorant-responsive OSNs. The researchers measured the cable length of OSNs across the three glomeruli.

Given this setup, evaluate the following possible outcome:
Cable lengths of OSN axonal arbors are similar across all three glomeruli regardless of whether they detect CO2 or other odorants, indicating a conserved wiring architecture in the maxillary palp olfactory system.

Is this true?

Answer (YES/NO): NO